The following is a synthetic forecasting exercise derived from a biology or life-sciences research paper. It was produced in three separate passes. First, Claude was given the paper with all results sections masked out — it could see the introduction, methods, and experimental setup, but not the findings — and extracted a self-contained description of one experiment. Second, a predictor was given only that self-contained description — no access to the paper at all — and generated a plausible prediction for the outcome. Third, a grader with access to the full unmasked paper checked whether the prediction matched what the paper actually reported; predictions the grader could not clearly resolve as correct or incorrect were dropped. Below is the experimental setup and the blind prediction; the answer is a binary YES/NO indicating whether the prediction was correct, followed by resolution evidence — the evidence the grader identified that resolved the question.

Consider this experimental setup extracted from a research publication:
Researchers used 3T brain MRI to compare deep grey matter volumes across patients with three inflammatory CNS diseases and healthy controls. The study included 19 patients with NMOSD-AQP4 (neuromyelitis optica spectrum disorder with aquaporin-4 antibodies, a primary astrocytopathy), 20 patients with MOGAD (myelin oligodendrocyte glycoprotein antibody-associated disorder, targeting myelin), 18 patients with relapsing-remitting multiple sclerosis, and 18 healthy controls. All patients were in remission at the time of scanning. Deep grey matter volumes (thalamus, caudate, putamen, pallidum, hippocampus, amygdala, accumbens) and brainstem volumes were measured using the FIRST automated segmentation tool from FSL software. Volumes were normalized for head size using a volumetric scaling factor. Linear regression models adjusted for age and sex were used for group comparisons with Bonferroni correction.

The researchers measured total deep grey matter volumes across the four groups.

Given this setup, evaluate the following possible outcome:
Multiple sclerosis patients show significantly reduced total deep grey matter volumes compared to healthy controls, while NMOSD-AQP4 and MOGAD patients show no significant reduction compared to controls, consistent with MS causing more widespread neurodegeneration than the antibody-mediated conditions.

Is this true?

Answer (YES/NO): NO